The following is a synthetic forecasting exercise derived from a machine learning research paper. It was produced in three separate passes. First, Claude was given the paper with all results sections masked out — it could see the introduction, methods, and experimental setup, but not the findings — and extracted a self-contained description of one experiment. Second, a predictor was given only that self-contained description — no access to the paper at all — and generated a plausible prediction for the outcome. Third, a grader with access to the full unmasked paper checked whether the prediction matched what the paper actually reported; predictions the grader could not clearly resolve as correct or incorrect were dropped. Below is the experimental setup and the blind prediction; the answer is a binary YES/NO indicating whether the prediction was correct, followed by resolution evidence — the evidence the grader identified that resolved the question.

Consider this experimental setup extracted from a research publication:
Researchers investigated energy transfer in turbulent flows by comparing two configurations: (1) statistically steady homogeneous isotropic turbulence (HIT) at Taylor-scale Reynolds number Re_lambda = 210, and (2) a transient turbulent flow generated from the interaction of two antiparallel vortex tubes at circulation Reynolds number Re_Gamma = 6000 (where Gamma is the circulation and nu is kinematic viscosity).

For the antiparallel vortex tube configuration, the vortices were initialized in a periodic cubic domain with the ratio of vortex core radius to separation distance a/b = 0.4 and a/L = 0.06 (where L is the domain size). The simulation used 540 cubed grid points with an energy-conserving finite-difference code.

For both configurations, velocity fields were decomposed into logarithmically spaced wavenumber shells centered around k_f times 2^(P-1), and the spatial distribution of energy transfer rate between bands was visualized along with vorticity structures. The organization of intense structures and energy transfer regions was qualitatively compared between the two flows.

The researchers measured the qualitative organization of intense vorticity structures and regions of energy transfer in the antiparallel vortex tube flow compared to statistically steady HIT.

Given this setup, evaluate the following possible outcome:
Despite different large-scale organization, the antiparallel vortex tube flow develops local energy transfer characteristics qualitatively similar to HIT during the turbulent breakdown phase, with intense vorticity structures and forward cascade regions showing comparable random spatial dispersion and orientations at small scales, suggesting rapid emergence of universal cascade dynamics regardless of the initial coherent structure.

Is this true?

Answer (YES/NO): NO